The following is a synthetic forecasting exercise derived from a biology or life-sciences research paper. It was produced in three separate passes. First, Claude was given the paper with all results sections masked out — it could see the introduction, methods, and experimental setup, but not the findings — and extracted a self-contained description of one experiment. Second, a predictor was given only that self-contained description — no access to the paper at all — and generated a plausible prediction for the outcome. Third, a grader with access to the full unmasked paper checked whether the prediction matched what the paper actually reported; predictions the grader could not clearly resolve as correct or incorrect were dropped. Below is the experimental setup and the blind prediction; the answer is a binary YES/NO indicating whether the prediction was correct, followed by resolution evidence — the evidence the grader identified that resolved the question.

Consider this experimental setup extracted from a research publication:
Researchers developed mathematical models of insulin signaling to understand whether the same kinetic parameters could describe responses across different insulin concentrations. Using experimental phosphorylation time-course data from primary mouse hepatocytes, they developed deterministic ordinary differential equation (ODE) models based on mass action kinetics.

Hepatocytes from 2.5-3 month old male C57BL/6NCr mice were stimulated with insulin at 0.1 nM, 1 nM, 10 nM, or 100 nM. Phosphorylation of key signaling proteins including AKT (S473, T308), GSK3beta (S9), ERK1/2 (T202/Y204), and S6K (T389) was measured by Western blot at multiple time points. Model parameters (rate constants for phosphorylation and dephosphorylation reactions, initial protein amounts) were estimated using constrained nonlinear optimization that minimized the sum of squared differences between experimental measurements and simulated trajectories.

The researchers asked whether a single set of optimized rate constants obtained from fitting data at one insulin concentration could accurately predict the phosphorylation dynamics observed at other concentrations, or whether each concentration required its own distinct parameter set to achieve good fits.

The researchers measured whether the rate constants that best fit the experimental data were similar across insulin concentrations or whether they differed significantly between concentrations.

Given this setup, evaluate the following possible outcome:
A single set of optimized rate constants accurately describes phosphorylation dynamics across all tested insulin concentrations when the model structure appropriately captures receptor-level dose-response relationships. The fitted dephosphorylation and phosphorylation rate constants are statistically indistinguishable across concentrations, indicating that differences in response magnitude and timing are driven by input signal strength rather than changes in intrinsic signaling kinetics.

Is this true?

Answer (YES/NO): NO